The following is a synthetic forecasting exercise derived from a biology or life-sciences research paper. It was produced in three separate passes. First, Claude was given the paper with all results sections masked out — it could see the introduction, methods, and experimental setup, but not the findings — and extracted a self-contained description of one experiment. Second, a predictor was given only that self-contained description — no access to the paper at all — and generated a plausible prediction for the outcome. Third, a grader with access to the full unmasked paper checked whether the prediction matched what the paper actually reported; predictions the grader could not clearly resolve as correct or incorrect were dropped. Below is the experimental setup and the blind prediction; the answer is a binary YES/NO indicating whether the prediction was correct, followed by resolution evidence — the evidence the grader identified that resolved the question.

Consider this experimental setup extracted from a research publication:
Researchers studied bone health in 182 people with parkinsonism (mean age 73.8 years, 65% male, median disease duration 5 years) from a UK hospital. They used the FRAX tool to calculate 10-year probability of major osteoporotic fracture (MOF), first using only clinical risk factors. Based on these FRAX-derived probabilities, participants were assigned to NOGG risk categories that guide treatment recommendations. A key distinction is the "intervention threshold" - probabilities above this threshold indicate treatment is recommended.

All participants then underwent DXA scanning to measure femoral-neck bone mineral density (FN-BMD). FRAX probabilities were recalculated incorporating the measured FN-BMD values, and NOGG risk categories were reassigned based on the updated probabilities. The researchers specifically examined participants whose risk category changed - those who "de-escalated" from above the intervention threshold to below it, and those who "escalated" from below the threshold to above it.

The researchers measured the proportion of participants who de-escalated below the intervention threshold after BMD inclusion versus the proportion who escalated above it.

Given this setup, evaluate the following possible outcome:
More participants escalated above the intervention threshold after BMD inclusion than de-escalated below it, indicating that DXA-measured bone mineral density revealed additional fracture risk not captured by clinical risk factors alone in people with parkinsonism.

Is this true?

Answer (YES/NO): YES